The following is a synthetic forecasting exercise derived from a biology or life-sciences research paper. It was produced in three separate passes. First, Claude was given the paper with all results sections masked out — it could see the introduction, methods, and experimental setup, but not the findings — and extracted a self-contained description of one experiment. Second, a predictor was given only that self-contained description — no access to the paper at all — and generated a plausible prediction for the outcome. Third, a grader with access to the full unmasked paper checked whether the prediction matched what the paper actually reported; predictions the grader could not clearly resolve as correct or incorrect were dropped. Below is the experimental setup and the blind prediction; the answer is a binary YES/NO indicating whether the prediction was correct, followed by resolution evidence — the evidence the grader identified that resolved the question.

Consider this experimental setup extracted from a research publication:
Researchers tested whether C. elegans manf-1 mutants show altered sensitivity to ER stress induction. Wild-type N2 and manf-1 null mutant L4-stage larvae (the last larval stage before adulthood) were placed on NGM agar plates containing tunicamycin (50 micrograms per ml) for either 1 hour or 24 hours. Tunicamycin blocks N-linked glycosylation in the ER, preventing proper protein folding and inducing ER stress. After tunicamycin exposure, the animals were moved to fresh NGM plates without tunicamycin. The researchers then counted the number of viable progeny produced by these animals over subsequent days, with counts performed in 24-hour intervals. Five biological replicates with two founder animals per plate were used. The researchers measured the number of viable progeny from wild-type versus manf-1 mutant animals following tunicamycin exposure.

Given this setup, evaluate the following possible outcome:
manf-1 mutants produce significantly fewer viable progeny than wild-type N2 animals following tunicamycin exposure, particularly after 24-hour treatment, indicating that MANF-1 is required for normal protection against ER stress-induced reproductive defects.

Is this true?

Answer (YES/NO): YES